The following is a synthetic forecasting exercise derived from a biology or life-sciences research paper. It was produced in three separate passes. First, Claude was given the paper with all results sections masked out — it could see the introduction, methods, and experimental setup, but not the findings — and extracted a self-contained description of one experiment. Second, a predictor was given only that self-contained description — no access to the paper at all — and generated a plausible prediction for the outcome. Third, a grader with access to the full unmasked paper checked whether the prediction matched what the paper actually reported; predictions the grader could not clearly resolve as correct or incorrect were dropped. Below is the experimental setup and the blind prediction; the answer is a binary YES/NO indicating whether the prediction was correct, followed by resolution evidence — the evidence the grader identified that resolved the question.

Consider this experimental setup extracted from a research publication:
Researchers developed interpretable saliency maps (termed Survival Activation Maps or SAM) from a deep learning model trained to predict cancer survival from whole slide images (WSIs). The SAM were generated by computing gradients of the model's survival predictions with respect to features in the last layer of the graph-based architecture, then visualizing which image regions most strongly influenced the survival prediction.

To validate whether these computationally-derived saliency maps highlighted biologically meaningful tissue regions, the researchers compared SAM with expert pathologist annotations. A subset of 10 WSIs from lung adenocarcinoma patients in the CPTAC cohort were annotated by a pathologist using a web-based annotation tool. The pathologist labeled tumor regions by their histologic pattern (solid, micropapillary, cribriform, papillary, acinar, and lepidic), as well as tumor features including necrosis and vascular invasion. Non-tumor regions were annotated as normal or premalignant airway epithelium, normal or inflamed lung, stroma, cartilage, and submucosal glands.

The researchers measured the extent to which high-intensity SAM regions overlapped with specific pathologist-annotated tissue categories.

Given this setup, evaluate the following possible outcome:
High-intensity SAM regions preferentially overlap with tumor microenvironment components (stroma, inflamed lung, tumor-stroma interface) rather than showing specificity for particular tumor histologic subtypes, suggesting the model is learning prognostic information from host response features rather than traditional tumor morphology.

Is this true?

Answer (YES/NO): NO